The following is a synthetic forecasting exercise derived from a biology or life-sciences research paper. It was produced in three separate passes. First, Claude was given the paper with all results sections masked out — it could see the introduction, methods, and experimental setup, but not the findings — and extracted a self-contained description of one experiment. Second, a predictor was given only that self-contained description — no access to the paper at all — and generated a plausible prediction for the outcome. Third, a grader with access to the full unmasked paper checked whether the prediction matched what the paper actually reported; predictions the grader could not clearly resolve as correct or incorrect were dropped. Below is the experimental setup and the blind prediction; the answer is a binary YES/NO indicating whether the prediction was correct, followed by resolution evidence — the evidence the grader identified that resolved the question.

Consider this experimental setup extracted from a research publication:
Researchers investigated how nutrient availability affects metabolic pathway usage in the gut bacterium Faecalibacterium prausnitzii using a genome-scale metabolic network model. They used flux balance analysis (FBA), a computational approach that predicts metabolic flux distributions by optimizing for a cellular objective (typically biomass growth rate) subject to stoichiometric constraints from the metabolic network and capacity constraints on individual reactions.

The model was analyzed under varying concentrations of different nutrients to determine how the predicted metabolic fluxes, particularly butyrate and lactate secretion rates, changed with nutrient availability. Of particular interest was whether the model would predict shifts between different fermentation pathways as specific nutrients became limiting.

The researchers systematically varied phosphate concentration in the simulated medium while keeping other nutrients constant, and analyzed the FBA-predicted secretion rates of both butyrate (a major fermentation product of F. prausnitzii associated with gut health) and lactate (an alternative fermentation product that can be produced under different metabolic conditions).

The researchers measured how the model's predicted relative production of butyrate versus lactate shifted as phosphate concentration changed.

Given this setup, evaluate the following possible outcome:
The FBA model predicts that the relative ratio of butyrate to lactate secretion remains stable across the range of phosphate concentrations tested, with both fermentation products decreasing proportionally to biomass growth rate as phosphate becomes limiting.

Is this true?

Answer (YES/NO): NO